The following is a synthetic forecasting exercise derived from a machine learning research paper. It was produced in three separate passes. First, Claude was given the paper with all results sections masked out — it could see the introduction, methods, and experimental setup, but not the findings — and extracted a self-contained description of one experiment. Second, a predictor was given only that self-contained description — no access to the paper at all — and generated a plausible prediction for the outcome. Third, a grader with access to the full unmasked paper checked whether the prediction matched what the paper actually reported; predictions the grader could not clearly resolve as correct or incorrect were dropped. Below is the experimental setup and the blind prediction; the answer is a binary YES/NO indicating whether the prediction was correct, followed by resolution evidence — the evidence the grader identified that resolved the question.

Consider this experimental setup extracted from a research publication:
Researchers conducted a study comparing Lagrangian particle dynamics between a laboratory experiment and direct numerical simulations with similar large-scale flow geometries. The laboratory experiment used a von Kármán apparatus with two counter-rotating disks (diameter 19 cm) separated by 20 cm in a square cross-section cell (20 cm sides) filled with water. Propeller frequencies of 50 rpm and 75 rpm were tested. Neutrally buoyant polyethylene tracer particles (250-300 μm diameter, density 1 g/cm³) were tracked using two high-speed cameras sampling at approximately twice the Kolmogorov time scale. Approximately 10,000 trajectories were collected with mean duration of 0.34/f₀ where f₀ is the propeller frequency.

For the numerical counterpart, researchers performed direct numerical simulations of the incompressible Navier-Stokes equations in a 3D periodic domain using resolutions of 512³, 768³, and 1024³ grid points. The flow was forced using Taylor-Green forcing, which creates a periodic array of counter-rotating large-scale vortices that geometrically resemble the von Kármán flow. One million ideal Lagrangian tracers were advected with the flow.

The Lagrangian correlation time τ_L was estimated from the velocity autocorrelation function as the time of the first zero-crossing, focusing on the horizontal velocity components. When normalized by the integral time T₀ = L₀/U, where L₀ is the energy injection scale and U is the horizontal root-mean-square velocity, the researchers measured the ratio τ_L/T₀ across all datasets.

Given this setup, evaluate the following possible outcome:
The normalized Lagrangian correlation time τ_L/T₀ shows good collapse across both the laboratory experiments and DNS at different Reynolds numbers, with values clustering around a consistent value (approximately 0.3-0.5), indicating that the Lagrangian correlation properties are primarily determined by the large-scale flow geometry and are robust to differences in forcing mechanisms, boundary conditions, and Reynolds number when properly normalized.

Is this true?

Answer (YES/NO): YES